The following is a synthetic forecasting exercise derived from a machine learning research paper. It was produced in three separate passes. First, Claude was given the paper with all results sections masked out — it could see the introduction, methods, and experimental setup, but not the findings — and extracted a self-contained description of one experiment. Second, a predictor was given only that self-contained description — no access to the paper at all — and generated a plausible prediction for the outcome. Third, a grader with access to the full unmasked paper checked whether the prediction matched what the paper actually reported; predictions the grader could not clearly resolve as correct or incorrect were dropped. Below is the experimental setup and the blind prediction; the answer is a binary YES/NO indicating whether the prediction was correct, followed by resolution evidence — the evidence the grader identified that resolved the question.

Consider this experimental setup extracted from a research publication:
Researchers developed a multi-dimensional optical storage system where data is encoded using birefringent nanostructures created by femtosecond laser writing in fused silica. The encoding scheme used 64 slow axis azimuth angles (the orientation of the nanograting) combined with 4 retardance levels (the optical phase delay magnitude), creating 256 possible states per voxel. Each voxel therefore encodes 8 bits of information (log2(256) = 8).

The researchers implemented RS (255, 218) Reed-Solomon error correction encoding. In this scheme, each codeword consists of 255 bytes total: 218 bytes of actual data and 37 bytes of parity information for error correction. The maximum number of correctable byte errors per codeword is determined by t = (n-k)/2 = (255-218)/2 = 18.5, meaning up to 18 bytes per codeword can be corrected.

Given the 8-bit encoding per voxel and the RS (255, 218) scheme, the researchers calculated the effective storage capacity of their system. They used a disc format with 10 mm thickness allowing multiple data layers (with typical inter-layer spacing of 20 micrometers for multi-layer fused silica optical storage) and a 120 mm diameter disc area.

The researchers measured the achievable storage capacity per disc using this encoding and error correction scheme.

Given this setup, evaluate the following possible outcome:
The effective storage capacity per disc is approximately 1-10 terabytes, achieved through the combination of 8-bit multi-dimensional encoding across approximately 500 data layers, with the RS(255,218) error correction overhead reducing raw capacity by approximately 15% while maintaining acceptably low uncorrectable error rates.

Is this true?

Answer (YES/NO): NO